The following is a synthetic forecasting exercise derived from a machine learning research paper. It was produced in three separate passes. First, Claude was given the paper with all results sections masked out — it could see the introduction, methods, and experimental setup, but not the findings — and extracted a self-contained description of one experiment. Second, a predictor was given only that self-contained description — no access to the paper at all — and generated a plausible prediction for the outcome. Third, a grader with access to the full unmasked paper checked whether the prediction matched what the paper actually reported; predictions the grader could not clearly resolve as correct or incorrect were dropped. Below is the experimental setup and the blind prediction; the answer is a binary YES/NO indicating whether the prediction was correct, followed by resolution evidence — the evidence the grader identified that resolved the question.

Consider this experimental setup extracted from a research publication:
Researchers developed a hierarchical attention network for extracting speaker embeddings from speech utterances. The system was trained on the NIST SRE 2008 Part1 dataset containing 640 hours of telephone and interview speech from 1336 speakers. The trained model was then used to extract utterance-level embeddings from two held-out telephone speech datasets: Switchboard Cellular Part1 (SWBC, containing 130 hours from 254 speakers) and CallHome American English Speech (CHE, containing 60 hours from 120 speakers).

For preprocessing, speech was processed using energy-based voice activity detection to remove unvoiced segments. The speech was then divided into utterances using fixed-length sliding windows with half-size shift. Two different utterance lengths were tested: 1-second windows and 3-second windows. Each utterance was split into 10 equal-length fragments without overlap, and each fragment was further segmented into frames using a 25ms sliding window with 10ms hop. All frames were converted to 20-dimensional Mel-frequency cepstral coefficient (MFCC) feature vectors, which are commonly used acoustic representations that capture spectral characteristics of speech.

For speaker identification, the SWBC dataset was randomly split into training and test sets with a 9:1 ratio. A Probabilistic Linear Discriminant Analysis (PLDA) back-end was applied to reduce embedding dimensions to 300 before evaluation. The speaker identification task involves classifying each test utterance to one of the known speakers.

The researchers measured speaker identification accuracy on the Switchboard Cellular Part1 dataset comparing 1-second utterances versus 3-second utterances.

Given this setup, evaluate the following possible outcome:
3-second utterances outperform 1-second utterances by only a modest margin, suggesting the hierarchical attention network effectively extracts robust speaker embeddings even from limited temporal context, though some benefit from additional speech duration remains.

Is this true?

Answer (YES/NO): YES